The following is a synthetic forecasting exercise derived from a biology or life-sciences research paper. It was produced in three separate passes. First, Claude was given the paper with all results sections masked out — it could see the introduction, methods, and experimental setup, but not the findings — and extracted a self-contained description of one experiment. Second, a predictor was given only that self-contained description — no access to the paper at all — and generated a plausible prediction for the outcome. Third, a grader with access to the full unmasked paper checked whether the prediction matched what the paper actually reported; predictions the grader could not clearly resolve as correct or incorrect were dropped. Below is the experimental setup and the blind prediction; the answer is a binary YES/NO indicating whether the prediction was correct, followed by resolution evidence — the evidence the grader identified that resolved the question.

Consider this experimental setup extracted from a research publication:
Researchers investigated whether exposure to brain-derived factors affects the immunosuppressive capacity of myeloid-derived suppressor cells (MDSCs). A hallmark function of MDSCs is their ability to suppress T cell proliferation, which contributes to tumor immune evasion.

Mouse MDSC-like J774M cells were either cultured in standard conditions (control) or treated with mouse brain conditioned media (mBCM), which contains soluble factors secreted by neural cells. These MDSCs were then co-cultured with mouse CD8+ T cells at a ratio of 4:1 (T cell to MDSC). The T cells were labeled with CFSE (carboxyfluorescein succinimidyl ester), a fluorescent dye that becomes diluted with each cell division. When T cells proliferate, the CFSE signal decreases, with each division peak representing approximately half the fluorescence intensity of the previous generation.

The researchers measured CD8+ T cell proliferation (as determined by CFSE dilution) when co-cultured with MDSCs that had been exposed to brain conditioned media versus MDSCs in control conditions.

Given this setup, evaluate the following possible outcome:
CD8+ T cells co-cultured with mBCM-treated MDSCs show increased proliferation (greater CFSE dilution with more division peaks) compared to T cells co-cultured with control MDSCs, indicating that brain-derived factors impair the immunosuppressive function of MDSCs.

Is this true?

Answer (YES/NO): NO